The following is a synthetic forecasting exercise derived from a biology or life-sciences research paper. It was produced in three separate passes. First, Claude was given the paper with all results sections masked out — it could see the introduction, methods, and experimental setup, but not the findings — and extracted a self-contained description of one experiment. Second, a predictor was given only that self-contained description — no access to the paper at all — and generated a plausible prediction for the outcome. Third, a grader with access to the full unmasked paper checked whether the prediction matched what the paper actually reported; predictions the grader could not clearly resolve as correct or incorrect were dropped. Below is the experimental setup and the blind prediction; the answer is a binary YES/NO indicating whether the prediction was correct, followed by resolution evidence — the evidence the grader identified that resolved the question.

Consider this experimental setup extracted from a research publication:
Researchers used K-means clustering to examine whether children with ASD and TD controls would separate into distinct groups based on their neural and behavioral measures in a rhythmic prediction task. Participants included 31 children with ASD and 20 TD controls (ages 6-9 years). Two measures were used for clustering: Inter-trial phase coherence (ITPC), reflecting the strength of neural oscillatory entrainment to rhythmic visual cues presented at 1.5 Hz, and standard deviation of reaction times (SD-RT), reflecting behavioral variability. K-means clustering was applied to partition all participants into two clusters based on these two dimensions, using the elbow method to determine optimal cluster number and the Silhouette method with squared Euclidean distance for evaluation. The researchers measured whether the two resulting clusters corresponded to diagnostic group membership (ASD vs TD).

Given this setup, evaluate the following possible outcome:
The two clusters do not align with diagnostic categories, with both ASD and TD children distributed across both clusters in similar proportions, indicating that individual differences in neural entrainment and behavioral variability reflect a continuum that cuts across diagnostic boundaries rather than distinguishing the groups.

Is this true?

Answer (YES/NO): NO